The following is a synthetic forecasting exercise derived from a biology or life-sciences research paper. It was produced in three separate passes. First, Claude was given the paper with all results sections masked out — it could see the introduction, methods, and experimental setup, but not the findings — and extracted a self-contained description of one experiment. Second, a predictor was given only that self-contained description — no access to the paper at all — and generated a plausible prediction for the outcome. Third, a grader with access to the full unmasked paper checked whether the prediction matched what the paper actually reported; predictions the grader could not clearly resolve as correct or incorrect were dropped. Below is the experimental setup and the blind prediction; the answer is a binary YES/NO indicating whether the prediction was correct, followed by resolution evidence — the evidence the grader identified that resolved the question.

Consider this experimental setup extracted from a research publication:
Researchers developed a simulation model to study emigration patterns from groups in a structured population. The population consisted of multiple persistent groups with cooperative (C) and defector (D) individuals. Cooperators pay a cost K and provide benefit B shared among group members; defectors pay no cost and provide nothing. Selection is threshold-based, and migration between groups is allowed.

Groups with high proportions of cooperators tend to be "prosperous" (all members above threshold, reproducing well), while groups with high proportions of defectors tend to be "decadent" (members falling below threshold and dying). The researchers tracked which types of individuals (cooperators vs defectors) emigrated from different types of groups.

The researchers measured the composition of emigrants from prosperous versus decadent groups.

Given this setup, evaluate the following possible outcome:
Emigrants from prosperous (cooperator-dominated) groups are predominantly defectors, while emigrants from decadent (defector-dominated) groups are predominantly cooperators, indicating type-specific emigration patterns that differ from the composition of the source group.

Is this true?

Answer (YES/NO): NO